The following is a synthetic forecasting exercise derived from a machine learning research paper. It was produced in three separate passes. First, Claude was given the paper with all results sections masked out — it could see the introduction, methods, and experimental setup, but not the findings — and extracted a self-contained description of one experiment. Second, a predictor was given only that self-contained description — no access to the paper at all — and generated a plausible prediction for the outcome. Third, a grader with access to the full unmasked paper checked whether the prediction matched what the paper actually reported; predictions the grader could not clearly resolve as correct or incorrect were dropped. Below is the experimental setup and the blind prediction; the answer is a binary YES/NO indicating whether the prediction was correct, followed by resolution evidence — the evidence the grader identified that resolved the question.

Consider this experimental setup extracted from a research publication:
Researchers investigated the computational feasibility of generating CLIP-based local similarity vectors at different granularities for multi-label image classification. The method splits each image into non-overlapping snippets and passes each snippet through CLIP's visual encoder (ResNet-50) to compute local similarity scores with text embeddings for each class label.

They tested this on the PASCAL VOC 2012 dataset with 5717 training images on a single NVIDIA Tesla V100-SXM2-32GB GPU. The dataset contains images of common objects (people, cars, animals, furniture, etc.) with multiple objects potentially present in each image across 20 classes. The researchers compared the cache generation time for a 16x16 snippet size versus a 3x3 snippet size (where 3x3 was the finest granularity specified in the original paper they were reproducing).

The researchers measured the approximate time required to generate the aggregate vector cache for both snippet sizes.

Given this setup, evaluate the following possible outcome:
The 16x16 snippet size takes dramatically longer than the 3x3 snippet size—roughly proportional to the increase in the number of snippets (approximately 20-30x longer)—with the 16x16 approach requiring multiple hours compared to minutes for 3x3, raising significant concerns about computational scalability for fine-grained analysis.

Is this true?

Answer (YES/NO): NO